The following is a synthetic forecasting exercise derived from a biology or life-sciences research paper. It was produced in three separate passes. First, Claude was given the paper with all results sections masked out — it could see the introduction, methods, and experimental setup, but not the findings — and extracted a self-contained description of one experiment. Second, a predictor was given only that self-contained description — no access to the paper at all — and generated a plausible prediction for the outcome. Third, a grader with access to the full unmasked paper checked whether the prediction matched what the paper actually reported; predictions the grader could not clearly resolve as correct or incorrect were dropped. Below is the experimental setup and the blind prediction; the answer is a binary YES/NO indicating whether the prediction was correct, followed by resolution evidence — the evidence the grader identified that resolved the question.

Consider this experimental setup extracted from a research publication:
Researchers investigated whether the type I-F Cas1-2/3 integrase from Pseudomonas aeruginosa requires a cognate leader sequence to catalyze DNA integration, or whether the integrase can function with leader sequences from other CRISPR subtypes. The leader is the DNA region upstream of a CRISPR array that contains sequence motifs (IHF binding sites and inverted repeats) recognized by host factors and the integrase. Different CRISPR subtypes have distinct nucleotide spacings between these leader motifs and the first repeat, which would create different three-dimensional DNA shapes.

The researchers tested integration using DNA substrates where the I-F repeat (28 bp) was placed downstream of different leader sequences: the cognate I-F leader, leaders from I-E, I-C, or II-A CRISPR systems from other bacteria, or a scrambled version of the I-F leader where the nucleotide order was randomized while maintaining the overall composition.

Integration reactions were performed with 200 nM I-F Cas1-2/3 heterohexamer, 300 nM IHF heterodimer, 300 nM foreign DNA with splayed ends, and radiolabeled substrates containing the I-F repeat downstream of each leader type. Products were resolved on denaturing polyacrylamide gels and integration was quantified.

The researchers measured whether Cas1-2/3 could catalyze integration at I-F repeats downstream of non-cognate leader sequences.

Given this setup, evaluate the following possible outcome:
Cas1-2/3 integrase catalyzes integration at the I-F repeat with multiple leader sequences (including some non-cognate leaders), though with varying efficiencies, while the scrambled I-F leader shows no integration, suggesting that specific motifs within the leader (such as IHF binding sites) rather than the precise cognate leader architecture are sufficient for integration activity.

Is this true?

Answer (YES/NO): NO